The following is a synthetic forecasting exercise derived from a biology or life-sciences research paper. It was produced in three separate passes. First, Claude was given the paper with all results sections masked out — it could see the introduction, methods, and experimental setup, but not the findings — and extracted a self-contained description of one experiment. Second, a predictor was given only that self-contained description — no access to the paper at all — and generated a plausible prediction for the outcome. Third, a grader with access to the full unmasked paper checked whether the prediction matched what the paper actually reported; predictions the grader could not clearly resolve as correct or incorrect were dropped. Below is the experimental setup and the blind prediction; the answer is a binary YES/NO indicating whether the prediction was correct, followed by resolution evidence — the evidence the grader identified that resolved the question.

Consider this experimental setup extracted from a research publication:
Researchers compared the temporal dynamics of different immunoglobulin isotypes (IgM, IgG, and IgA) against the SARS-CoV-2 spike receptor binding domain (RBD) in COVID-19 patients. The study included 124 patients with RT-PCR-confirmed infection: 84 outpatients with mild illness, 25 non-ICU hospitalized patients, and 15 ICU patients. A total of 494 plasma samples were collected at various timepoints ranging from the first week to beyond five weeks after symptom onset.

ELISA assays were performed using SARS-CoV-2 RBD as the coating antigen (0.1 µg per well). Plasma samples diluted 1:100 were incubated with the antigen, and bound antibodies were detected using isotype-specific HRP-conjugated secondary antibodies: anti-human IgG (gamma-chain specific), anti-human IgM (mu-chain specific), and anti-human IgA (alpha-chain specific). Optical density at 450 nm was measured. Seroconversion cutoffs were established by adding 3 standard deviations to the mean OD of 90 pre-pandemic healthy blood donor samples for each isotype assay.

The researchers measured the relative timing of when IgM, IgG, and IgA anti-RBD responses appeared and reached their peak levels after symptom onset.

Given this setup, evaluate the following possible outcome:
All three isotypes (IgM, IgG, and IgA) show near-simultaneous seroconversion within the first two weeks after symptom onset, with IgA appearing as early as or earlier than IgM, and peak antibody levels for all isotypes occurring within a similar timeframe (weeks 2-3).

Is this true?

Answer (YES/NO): NO